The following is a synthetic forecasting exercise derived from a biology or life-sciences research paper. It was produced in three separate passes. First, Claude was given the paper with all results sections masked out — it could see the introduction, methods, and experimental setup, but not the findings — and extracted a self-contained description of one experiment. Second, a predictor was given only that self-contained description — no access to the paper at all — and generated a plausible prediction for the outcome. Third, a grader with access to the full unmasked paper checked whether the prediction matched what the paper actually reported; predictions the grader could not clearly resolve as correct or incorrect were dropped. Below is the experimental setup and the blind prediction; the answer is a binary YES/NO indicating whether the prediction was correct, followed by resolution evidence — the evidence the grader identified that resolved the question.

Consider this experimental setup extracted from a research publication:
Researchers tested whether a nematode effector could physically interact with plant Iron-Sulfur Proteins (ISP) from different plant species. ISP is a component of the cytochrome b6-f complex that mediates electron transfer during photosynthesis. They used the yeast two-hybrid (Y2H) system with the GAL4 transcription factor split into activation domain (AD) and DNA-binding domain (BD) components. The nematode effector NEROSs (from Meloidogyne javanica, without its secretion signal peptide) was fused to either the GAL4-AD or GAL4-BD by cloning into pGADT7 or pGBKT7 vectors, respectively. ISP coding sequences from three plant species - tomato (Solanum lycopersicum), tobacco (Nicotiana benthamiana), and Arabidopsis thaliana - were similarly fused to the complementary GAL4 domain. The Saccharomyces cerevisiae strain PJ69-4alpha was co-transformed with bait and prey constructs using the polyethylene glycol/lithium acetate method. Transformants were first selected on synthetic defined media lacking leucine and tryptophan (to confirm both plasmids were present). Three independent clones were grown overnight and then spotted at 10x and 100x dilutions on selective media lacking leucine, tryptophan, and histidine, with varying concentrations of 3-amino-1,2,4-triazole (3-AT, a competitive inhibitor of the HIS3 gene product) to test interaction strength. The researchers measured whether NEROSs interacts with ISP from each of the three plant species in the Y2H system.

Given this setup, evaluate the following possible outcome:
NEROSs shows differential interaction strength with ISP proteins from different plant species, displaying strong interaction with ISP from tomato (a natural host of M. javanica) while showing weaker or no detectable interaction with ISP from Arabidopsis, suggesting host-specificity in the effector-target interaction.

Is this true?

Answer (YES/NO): NO